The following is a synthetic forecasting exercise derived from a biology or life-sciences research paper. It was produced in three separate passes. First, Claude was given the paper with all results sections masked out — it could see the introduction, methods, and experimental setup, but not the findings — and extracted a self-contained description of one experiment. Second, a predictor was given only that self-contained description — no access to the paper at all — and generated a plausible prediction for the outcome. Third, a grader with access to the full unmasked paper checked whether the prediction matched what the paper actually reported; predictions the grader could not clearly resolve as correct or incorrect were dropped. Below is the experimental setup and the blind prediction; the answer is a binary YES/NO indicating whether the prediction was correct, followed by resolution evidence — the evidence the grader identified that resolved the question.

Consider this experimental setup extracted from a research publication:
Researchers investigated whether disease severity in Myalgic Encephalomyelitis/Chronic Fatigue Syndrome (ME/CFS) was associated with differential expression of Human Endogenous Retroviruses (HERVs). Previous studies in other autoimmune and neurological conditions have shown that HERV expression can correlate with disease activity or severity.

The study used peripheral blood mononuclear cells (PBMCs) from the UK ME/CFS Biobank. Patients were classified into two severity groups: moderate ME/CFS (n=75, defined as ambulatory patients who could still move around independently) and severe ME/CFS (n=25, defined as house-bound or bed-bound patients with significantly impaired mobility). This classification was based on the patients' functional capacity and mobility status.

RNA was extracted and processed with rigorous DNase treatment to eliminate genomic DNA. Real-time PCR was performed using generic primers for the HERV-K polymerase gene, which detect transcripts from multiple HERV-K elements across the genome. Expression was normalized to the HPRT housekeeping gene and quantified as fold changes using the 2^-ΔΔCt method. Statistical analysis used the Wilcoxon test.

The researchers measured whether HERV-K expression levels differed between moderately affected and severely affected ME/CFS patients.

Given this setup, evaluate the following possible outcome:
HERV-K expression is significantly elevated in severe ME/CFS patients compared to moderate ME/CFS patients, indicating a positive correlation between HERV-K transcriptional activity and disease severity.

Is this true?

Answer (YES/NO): NO